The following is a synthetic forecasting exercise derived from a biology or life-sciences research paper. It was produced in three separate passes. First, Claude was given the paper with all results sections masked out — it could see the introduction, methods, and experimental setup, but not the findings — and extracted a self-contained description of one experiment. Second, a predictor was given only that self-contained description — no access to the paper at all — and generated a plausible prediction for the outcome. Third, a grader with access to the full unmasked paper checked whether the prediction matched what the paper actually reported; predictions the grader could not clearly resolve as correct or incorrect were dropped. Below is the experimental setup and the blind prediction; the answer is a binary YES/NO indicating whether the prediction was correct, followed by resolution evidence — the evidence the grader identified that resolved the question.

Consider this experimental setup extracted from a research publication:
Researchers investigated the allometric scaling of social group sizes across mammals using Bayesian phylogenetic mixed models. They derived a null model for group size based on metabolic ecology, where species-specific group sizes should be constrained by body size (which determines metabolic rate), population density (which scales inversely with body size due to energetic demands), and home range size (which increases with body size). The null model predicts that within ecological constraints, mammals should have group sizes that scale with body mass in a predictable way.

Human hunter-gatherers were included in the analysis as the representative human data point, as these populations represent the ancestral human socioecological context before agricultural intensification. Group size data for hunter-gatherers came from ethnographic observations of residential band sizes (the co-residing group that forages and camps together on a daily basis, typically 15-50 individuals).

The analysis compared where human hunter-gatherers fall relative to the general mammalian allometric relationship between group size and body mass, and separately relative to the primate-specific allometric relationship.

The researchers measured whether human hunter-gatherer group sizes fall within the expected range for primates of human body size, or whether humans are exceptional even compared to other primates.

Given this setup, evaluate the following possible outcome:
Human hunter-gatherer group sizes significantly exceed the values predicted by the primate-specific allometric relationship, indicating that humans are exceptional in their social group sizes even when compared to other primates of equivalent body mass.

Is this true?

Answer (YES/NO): NO